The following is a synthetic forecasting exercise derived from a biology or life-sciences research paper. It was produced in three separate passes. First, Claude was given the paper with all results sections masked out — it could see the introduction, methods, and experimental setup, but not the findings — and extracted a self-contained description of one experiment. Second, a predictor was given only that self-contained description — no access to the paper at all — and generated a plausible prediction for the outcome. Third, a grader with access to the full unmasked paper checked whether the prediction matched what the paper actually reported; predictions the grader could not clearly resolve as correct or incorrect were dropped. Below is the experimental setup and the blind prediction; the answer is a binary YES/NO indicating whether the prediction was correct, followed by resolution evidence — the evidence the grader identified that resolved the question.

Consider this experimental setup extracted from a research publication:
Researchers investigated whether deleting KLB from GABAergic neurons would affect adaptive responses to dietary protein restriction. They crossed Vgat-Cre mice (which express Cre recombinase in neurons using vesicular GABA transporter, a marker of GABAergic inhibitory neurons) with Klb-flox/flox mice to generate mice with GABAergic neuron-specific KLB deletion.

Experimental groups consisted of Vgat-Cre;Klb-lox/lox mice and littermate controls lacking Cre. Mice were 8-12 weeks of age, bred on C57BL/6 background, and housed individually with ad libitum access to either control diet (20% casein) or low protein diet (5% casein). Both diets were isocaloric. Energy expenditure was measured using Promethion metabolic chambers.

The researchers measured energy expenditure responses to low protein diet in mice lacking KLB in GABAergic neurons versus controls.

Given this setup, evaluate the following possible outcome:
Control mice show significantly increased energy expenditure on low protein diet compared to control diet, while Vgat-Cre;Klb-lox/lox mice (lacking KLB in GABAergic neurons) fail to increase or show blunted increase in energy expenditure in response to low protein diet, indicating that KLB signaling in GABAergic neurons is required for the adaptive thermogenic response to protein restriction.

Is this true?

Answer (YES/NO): NO